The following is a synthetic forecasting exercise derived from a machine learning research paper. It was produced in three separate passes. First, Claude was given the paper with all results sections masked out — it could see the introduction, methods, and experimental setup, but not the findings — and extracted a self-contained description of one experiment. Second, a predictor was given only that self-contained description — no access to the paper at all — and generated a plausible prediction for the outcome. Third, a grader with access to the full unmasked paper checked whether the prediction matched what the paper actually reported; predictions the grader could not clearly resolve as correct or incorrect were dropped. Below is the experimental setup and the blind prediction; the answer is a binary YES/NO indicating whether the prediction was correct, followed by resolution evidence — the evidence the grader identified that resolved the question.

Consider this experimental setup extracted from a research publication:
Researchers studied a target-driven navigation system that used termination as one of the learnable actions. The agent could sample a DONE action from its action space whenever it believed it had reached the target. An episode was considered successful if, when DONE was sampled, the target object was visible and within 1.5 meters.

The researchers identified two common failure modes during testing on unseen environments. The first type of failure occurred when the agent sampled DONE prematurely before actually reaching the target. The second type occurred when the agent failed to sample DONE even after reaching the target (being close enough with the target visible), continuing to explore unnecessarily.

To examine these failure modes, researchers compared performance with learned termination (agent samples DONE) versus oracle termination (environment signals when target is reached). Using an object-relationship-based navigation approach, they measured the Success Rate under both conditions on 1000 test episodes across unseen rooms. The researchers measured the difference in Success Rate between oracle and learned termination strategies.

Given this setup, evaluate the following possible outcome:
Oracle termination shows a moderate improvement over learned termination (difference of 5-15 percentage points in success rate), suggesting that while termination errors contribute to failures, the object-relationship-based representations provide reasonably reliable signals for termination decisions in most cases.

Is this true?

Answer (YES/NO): NO